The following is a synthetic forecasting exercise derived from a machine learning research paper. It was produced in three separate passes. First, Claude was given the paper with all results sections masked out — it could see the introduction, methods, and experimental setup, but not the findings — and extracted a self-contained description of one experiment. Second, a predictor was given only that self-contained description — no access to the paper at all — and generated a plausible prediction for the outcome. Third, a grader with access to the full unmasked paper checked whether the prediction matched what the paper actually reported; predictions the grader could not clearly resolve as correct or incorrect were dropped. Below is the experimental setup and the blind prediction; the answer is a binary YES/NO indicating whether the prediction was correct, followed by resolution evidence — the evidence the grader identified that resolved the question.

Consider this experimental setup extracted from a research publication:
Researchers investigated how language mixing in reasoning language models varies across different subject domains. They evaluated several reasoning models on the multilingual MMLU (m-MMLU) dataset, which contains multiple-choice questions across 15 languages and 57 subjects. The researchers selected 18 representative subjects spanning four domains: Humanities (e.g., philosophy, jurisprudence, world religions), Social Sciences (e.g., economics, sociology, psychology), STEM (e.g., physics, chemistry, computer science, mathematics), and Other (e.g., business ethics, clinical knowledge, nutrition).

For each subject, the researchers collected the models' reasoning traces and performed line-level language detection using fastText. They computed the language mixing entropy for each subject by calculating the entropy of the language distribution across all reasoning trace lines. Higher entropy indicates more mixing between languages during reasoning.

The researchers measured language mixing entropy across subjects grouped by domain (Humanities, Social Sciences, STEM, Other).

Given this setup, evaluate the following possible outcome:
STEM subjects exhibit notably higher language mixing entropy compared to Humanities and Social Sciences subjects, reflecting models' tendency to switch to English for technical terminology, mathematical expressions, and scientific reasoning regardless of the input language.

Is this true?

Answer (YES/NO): YES